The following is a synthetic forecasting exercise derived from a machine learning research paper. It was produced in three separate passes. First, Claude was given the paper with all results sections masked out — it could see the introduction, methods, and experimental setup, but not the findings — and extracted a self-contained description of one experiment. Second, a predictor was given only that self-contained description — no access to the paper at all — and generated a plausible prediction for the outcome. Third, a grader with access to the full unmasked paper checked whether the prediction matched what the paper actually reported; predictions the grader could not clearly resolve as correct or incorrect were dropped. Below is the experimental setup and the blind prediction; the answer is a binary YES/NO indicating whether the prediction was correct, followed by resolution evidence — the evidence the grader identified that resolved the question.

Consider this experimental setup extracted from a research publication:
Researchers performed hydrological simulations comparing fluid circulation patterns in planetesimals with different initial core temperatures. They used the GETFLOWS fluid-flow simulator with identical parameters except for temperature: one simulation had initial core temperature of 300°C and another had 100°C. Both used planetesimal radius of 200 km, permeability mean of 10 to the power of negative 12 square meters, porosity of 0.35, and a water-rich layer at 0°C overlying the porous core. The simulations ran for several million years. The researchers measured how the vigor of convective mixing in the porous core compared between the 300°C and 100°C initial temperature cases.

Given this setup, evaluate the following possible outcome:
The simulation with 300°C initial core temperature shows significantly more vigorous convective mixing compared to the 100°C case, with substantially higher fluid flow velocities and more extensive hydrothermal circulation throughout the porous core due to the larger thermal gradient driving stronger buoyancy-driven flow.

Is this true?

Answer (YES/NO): NO